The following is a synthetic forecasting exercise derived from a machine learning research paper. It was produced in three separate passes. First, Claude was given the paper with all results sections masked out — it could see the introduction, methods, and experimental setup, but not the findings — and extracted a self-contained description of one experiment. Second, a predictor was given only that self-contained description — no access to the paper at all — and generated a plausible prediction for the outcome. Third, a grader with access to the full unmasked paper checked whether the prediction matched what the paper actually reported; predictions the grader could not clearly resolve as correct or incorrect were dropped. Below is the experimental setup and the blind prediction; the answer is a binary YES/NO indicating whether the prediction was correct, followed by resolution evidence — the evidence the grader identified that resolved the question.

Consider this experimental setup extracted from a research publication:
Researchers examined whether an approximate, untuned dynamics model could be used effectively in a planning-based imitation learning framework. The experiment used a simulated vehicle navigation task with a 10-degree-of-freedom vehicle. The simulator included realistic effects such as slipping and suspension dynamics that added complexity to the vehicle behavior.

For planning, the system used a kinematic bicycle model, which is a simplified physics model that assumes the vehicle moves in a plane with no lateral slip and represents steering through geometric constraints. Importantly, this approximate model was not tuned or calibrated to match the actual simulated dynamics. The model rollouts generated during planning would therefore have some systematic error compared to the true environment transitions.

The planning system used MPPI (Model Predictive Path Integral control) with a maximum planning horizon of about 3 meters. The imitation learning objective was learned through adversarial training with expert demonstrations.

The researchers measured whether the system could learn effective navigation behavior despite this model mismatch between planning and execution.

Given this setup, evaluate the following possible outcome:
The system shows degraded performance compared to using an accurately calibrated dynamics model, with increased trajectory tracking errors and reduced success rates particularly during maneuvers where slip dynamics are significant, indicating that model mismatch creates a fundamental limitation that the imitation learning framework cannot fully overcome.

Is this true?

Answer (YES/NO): NO